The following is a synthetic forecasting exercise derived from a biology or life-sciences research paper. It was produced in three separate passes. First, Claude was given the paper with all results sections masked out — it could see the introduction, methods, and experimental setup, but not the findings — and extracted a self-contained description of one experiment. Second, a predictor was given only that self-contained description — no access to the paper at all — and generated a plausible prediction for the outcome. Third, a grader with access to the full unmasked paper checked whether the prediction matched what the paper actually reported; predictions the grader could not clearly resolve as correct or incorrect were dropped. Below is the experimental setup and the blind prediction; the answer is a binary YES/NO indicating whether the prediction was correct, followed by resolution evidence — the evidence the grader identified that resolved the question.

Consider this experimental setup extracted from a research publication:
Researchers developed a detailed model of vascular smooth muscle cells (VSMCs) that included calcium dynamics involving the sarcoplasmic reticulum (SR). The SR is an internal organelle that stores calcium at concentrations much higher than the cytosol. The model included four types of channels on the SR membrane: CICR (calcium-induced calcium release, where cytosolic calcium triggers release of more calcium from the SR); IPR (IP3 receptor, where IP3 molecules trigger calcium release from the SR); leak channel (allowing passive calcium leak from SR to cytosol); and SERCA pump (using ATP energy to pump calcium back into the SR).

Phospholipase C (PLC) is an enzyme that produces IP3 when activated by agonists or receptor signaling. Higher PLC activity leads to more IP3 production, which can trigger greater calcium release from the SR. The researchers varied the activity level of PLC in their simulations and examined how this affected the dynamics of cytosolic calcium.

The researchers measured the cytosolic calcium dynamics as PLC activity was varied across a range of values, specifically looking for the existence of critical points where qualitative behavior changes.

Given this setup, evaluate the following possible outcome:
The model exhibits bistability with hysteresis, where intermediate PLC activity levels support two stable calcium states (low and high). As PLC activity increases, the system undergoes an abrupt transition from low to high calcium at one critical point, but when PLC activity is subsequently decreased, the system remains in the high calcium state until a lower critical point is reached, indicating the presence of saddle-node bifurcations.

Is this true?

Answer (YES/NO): NO